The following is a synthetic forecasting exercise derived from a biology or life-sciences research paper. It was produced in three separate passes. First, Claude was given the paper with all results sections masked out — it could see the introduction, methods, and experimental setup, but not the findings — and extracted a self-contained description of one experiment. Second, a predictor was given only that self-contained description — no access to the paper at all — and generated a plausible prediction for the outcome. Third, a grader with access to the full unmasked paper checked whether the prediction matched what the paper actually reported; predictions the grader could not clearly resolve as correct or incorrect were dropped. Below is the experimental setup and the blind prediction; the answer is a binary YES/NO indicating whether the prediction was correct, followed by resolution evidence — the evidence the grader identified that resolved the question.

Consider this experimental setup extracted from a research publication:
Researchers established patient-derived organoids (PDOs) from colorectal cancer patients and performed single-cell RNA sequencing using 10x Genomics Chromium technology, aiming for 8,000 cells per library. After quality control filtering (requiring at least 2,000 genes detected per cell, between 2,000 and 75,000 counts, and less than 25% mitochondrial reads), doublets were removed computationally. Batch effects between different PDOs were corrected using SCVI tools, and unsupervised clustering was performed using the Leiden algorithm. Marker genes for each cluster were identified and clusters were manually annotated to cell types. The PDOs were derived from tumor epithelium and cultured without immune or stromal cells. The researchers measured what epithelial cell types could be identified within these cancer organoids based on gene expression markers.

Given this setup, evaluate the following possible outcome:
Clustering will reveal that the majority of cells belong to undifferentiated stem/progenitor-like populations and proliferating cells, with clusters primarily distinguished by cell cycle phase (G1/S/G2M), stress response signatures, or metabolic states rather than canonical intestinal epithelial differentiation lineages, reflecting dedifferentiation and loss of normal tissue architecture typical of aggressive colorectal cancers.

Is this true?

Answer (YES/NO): NO